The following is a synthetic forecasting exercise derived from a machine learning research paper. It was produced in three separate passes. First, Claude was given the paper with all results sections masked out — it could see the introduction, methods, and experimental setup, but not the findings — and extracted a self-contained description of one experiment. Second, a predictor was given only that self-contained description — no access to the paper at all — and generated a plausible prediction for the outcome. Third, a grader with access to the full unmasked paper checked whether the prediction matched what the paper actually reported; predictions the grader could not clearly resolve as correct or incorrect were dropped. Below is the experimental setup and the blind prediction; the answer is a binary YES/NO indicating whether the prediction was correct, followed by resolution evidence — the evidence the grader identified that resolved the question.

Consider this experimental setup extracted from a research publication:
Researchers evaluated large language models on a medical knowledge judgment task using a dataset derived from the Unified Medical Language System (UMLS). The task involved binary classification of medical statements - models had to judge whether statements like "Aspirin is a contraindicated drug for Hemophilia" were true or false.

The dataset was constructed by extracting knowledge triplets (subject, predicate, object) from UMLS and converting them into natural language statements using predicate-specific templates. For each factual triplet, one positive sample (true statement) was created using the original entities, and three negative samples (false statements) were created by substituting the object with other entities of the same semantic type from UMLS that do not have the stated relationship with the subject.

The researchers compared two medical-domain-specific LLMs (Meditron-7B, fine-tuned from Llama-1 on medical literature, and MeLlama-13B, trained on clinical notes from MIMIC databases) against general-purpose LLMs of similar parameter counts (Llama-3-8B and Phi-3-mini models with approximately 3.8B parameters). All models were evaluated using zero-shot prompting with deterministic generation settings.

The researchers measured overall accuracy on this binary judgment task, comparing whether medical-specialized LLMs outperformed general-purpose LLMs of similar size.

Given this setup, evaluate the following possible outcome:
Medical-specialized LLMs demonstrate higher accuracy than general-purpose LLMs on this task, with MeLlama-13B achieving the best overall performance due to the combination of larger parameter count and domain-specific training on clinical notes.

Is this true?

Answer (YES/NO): NO